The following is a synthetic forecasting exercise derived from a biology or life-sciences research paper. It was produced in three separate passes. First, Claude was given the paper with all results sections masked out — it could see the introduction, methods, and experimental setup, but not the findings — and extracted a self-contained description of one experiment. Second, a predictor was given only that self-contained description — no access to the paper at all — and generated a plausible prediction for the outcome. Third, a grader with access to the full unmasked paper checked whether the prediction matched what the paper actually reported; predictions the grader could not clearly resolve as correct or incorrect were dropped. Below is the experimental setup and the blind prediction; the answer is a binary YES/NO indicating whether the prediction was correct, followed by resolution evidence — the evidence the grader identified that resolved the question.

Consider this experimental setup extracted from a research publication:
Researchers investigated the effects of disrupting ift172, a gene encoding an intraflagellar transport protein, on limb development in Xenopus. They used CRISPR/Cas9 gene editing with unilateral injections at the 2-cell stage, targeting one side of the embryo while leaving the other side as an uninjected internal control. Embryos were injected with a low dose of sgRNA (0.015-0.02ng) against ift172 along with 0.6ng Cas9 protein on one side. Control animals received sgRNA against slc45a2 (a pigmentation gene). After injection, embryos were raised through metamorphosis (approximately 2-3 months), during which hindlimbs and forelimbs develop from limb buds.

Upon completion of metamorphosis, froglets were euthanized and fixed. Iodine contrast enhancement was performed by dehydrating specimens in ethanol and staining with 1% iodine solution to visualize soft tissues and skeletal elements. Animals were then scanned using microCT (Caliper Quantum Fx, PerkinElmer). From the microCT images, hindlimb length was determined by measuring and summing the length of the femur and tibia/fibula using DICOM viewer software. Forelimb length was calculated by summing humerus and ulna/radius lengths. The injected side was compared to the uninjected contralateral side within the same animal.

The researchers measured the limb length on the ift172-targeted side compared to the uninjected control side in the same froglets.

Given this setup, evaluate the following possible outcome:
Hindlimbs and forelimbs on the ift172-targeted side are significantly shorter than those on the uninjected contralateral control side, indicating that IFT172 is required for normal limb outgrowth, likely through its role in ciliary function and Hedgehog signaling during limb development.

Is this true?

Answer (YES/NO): YES